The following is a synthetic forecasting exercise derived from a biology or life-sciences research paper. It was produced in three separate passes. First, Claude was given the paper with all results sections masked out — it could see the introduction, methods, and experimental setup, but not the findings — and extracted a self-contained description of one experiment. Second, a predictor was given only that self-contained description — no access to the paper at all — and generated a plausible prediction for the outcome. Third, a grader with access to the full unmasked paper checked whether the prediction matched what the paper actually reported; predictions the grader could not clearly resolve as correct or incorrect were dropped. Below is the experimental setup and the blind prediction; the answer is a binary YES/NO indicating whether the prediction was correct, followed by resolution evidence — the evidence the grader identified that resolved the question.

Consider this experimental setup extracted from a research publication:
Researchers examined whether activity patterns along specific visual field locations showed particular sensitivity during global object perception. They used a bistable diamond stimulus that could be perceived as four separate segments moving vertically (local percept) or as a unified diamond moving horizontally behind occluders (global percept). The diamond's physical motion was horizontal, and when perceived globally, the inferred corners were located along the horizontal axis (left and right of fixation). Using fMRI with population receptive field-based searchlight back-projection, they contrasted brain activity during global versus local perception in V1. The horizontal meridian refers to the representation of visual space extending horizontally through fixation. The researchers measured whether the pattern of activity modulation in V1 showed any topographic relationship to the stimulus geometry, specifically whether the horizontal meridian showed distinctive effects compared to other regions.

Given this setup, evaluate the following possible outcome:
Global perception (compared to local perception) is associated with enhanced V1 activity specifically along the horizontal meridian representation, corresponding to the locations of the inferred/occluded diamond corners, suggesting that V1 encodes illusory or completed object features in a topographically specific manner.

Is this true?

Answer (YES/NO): NO